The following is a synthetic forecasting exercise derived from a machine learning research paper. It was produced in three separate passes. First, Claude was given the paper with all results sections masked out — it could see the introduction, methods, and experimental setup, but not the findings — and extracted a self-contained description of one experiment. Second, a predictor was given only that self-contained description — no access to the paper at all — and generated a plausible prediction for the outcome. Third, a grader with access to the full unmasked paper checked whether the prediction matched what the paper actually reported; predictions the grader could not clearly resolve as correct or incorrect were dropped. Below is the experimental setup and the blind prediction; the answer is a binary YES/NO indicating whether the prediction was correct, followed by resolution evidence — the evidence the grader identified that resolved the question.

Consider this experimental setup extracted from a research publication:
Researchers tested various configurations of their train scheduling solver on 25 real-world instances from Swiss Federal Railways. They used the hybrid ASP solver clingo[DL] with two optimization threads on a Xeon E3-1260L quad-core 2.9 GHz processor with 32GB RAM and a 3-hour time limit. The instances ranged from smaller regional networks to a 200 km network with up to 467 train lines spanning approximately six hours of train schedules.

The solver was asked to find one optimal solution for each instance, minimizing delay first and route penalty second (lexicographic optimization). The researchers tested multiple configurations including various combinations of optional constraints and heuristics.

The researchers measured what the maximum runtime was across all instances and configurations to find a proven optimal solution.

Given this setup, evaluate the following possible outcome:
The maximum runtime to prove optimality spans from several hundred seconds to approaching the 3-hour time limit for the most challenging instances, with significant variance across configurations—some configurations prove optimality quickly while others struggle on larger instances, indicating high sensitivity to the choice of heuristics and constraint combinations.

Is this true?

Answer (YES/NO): NO